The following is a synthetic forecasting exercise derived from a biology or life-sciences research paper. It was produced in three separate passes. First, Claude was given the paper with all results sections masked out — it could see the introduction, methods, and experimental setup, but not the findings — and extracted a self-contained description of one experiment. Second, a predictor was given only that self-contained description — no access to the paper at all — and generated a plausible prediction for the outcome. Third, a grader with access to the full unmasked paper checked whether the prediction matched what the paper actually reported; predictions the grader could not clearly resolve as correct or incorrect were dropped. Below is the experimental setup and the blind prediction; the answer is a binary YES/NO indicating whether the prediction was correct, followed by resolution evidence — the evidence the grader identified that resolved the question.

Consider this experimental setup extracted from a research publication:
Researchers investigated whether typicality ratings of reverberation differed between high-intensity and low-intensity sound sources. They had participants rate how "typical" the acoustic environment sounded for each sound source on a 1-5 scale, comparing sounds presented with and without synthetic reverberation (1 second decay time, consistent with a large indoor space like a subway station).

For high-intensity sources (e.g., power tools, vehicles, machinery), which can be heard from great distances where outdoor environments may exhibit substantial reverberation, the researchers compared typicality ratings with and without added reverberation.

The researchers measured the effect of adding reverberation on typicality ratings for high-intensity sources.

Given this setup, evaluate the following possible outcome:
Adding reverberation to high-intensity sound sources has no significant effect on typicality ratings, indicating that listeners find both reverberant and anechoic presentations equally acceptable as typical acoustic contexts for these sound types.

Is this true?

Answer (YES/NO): YES